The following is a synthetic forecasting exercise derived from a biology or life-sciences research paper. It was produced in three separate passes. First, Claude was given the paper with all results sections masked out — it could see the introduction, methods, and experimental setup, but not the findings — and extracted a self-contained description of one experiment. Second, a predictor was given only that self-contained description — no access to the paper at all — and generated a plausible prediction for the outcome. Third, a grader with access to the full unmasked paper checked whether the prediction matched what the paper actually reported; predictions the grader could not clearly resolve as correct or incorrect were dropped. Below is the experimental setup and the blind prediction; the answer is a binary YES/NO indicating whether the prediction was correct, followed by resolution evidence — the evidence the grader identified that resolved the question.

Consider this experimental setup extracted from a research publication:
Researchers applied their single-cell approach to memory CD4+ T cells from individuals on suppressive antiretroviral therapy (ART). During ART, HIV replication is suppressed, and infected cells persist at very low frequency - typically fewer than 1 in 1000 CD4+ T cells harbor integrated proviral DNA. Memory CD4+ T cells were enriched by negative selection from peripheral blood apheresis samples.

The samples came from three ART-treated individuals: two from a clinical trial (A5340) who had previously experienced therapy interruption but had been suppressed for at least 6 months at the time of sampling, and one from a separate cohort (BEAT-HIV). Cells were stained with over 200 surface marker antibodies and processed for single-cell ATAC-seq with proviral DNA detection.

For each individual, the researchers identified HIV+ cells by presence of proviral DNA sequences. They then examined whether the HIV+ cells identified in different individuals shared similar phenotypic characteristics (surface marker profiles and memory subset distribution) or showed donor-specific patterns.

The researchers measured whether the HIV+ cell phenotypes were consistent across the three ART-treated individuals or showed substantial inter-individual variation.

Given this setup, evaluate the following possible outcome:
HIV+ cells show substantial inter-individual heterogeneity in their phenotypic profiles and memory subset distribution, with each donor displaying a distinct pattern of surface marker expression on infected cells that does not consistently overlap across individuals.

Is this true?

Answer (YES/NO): YES